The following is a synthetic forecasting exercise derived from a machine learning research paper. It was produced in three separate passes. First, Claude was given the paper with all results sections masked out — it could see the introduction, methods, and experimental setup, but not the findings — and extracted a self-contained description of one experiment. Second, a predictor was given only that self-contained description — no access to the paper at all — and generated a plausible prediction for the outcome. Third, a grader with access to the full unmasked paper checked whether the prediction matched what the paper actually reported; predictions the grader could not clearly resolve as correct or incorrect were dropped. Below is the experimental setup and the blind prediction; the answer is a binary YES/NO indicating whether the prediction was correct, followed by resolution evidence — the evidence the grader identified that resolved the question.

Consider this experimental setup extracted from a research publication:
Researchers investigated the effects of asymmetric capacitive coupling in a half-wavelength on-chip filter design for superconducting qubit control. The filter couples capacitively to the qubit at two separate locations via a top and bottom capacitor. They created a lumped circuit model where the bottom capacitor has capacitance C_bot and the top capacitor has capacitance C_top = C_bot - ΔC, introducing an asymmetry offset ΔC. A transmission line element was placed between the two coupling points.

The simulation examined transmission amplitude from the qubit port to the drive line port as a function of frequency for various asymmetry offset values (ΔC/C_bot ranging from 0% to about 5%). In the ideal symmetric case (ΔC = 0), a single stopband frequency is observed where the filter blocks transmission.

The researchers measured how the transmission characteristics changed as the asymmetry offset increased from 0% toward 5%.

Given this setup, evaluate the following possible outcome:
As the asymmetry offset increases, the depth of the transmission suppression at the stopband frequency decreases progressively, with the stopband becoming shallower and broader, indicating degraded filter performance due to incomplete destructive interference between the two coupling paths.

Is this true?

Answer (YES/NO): NO